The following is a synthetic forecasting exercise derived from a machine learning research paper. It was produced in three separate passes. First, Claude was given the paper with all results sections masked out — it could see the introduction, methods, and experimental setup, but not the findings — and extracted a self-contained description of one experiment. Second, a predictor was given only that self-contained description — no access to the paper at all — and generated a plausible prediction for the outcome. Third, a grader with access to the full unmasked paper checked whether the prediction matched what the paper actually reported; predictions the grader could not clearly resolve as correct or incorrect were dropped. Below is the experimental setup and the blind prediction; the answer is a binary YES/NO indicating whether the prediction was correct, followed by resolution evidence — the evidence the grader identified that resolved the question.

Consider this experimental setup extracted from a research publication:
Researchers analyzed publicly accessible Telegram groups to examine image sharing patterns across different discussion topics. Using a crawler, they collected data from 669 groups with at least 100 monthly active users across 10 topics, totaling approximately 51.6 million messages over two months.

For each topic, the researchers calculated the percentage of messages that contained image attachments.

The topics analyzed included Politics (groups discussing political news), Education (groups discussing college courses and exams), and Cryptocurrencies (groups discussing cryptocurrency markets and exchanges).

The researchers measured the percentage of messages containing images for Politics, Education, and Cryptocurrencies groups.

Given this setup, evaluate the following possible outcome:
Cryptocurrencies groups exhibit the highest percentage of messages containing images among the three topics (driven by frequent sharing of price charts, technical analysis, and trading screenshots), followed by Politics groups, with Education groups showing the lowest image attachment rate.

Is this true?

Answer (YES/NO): NO